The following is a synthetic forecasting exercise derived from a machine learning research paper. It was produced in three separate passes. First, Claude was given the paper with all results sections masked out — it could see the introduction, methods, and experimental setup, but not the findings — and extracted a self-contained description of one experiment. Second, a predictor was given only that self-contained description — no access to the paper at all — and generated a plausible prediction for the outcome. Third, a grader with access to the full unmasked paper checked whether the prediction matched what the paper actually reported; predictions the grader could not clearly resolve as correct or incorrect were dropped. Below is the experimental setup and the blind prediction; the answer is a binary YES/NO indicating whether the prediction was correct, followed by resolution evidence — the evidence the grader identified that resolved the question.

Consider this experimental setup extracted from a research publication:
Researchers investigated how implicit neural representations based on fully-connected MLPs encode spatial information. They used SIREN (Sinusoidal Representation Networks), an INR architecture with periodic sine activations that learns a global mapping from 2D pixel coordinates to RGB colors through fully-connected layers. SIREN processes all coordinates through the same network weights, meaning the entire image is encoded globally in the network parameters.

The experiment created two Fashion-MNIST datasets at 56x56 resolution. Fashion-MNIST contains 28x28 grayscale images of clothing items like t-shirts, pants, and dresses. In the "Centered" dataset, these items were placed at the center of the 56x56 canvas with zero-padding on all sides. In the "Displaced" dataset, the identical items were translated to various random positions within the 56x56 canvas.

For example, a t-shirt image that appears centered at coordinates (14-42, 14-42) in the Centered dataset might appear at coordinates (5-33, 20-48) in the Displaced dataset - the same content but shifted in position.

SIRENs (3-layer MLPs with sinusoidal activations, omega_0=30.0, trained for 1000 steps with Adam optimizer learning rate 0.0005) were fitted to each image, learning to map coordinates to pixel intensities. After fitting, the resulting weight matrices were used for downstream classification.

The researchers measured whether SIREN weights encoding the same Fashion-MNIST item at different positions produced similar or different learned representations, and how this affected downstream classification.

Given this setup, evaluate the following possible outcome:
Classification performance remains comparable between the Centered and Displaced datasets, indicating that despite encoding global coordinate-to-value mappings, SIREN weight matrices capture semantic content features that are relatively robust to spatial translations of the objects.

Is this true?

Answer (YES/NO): NO